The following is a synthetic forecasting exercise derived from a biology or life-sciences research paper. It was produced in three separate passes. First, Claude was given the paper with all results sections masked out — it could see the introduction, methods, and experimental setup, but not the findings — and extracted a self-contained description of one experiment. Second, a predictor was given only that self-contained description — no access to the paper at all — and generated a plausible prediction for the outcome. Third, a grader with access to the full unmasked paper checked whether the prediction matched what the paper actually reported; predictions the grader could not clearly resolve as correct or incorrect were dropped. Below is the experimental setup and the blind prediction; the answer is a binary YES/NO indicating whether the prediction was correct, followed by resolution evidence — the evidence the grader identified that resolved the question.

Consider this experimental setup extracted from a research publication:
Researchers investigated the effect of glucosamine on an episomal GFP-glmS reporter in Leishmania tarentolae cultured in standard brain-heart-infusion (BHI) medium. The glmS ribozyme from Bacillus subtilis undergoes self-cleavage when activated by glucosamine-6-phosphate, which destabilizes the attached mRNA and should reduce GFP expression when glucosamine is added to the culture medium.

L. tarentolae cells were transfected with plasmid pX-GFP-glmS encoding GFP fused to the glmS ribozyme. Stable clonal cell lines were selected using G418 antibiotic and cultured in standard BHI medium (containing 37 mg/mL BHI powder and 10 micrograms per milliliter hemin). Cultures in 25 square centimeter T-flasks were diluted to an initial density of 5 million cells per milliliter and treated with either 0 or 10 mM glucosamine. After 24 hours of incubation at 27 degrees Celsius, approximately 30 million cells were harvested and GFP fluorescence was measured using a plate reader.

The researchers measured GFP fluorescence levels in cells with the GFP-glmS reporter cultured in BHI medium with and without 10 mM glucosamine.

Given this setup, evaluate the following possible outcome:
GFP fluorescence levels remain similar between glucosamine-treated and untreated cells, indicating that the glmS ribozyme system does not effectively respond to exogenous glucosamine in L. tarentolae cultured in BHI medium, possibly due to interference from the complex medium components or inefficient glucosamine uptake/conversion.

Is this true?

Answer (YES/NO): NO